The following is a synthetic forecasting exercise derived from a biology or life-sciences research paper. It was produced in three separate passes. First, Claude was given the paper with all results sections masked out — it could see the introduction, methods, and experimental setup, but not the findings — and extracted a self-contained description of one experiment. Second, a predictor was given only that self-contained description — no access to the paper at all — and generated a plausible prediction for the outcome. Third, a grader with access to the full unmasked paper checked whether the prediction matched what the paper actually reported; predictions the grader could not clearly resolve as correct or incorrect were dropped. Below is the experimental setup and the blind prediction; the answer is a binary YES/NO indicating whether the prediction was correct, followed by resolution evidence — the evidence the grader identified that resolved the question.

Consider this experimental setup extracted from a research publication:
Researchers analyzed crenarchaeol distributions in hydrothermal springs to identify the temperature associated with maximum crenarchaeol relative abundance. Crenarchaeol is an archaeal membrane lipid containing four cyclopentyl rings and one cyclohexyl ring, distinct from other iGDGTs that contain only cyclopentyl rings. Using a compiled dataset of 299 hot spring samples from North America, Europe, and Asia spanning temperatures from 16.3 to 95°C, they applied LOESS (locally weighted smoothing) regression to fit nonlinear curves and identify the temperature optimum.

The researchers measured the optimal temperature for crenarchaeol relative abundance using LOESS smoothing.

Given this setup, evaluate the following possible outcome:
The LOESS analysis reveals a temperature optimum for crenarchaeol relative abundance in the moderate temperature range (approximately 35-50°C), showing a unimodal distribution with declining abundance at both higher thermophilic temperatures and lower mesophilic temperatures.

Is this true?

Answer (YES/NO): YES